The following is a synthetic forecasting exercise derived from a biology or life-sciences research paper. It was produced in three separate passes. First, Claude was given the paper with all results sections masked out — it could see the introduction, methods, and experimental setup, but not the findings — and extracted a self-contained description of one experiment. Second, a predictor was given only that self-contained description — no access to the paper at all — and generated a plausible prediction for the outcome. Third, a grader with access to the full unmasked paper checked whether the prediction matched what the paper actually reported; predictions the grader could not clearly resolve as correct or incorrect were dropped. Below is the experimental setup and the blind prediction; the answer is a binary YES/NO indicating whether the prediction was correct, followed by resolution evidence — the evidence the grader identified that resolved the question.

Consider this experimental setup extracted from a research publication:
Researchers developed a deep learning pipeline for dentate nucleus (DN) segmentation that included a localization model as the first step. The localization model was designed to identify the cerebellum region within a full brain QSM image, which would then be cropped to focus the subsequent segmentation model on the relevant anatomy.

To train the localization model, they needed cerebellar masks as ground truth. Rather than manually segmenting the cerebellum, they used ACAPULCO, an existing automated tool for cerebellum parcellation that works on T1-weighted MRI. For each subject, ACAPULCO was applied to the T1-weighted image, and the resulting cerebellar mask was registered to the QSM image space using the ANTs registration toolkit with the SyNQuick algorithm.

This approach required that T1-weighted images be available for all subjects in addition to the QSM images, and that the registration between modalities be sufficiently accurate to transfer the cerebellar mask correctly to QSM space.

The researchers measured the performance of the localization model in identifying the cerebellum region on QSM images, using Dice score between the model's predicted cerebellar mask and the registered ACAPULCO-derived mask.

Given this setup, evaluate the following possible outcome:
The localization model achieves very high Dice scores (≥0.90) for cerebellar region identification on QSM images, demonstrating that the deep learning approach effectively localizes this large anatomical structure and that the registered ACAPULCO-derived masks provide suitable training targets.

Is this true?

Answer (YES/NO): YES